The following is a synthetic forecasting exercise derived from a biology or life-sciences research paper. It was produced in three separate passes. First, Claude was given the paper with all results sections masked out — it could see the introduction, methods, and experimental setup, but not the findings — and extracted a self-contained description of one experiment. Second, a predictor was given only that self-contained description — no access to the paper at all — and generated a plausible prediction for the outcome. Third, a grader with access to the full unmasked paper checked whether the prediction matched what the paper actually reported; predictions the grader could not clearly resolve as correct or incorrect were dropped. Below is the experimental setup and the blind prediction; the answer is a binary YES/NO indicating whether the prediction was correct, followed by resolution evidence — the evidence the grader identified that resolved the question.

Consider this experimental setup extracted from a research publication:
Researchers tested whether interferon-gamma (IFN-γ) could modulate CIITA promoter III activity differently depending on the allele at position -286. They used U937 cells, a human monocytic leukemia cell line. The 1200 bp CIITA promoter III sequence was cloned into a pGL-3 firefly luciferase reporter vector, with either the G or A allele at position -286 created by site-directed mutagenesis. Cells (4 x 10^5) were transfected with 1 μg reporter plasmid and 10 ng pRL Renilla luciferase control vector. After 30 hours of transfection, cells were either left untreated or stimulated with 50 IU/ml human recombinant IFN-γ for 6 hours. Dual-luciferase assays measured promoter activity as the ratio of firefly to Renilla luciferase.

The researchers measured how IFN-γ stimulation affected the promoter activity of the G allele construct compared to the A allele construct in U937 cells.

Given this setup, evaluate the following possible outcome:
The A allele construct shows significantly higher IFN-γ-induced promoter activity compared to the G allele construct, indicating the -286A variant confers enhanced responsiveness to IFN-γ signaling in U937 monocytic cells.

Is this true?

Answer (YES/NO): NO